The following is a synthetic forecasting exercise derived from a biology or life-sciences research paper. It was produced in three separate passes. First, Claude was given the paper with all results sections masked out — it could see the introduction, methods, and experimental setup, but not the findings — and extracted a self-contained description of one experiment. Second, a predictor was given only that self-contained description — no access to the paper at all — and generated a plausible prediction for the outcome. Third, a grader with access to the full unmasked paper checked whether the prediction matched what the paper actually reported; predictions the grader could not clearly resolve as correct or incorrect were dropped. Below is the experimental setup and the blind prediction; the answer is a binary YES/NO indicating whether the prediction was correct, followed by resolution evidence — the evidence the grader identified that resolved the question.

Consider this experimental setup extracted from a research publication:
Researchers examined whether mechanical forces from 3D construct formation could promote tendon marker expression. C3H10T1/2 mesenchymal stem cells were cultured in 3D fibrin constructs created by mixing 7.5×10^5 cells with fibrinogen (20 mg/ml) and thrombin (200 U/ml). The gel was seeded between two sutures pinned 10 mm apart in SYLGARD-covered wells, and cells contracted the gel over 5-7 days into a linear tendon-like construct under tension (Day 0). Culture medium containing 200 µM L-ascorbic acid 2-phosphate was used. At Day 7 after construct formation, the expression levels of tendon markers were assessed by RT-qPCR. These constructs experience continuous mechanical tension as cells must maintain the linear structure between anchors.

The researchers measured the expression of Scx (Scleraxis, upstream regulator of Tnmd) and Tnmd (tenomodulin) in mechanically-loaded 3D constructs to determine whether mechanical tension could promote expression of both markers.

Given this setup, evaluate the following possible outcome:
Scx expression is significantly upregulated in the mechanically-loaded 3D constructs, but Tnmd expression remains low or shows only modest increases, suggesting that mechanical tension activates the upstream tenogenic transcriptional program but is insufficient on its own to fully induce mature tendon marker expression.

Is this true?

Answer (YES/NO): YES